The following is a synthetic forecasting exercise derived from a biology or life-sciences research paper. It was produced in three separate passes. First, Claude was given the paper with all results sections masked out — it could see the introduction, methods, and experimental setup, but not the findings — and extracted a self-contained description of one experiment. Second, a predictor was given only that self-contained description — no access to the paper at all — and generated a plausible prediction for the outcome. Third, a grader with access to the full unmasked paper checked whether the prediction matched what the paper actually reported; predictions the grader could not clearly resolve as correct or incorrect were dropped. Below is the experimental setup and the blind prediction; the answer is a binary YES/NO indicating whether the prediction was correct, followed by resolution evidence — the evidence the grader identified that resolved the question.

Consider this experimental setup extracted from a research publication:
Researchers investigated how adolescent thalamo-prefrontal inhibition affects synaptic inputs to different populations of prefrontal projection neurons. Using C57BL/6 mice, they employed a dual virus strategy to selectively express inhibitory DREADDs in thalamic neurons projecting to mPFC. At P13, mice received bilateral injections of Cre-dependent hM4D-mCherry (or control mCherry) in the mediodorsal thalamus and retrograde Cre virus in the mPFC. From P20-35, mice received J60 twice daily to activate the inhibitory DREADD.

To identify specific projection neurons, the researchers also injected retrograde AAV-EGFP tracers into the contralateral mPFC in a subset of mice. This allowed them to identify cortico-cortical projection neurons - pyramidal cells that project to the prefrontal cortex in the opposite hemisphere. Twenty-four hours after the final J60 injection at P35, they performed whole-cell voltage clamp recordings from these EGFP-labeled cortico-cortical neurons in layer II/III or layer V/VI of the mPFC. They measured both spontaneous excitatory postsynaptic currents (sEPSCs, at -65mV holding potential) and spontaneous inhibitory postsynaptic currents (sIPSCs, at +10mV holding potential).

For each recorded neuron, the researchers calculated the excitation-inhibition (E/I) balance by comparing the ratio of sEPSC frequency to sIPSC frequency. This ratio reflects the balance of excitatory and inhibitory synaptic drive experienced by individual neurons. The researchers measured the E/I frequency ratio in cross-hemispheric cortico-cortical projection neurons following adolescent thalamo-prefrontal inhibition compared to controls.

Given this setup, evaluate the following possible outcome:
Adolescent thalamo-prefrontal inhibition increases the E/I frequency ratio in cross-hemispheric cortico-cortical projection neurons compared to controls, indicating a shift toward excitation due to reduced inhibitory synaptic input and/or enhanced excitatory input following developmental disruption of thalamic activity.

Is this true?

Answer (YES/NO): NO